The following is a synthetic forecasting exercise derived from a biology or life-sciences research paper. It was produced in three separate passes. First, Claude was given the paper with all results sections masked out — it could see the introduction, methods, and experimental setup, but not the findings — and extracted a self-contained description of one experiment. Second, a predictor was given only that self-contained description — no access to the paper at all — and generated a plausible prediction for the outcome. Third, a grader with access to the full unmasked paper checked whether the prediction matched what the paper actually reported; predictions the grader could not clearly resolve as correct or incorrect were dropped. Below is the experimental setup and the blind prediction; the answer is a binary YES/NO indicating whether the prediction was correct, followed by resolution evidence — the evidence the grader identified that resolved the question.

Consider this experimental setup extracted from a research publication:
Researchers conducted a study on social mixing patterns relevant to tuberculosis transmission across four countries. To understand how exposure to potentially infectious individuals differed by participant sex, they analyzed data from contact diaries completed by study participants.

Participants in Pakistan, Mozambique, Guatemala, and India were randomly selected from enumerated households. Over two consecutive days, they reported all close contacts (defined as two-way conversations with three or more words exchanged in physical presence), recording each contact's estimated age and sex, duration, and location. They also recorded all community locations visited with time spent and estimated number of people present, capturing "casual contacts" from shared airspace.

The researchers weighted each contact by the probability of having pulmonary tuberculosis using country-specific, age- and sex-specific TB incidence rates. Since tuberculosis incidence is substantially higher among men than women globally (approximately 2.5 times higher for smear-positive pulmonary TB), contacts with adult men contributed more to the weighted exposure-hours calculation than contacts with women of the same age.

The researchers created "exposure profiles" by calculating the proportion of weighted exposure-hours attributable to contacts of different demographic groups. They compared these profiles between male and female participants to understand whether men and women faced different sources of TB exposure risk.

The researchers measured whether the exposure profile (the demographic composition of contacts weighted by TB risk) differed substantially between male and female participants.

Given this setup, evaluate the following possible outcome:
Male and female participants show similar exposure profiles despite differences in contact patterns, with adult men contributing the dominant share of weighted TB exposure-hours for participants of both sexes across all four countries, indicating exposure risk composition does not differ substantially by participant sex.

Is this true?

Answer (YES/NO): NO